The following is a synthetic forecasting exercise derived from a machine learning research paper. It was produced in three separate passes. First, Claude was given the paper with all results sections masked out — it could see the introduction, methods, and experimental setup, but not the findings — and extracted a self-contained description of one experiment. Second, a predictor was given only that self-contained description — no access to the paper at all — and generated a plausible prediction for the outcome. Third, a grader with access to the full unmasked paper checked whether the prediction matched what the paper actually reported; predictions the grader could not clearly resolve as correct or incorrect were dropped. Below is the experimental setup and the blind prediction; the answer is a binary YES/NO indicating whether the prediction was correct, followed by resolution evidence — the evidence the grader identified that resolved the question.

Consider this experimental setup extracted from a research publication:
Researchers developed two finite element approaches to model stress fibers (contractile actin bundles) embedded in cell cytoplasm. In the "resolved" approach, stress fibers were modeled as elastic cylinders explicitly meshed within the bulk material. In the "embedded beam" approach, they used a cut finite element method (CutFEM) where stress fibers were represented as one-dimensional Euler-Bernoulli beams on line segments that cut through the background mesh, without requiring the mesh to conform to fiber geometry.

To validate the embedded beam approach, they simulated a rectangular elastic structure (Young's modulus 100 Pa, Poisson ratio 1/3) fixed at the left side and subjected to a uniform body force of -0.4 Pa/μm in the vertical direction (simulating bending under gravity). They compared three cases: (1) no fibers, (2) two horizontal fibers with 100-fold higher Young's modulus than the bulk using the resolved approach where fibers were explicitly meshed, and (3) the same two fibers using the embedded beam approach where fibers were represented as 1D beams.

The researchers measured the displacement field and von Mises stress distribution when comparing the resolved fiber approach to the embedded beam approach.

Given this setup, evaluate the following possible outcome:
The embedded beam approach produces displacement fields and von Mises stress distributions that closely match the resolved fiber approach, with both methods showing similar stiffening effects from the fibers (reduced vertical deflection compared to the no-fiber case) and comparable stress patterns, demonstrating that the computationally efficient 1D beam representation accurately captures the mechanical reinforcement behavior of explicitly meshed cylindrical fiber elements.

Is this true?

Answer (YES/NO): YES